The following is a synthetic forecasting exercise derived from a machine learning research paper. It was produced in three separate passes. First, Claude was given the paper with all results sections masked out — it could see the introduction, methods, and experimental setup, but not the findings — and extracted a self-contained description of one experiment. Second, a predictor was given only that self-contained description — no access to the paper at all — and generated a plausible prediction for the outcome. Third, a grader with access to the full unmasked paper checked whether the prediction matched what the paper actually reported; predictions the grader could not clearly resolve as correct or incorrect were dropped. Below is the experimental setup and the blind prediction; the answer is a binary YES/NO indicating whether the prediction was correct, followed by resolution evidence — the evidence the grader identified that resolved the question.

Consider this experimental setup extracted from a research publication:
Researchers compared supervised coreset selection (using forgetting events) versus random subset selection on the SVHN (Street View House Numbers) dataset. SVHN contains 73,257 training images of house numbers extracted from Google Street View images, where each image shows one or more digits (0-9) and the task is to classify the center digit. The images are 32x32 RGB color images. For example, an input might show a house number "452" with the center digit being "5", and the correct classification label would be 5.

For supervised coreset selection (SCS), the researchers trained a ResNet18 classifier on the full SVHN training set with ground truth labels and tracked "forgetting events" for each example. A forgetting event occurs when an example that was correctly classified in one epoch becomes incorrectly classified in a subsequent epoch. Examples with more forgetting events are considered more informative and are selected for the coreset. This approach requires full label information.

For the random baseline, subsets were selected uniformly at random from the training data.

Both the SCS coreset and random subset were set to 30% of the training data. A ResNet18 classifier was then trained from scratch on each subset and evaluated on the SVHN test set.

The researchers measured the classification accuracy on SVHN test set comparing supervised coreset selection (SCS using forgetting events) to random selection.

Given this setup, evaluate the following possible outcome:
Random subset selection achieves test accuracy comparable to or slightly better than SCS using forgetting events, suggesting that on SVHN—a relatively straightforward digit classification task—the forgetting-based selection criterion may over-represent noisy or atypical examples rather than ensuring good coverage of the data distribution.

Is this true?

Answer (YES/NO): YES